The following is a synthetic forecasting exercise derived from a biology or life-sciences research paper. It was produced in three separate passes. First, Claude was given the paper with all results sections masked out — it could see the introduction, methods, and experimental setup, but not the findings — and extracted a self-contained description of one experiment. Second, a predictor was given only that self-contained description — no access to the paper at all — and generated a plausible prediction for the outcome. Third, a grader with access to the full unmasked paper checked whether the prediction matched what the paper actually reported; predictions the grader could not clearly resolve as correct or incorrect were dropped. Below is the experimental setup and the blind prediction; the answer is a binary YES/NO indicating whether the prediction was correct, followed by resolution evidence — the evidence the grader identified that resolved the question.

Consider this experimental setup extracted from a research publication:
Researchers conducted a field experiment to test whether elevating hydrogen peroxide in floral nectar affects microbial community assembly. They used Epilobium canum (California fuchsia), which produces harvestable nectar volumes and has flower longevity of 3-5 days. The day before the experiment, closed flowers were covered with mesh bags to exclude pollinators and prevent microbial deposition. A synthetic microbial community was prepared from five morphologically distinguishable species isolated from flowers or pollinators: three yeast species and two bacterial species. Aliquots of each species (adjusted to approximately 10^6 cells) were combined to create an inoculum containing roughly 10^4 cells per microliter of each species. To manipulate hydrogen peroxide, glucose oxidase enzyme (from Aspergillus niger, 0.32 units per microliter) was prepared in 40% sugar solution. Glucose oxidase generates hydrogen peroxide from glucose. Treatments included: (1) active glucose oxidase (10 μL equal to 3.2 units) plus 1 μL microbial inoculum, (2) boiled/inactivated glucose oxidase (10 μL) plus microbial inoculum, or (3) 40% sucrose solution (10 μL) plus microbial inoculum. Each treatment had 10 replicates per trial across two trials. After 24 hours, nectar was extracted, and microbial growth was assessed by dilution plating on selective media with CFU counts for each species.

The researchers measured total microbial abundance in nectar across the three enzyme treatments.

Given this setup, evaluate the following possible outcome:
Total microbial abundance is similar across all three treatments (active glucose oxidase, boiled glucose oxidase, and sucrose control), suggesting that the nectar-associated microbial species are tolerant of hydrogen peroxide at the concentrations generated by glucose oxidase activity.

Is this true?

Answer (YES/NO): NO